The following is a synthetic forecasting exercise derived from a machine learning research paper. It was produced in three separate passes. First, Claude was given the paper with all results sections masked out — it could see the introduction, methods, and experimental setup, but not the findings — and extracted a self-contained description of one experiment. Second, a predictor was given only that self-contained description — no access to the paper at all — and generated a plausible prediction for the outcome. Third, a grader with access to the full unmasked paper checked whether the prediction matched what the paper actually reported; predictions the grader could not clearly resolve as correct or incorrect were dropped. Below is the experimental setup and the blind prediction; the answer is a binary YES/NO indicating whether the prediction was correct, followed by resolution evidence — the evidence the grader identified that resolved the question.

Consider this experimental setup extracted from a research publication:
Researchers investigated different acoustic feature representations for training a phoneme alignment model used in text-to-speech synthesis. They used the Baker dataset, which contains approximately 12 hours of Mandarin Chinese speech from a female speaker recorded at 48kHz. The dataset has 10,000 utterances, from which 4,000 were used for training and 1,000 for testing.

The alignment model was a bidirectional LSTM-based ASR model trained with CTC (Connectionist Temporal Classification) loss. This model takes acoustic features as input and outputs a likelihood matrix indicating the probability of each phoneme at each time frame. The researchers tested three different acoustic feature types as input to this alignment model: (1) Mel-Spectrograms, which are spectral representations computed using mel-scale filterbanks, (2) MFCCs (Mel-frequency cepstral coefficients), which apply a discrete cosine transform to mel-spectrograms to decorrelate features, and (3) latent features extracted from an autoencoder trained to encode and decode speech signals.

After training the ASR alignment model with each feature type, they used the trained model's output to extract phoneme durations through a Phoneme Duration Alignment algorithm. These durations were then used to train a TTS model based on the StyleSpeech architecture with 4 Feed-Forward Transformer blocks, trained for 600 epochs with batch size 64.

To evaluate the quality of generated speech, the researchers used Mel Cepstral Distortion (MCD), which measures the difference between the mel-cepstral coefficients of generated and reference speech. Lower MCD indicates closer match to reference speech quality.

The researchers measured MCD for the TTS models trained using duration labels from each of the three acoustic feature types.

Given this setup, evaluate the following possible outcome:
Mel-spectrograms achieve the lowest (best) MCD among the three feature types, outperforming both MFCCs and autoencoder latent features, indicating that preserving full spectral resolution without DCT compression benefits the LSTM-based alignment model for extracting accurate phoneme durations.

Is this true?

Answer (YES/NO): YES